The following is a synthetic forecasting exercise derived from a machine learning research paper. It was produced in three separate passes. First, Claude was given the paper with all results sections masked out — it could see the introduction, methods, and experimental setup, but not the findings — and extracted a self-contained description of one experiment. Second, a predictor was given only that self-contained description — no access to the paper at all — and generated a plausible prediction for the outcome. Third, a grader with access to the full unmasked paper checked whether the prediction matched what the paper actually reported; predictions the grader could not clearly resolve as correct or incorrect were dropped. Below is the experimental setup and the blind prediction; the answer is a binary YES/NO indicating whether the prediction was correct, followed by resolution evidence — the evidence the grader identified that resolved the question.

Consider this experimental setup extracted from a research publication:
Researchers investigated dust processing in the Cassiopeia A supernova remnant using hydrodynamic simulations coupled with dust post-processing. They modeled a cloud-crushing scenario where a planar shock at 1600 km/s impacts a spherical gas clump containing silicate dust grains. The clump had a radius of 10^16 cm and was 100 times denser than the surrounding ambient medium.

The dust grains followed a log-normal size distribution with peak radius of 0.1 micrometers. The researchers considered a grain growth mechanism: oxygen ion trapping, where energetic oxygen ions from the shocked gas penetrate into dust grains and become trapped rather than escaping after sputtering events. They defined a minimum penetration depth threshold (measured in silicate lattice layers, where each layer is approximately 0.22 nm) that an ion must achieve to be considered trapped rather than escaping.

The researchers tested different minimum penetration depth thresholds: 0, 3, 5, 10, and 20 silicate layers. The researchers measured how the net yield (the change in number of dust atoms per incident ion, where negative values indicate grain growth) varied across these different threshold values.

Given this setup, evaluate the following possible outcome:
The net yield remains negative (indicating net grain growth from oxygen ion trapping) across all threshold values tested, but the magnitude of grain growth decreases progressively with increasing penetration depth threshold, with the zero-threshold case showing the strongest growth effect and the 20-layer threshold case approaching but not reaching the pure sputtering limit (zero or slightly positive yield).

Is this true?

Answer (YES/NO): NO